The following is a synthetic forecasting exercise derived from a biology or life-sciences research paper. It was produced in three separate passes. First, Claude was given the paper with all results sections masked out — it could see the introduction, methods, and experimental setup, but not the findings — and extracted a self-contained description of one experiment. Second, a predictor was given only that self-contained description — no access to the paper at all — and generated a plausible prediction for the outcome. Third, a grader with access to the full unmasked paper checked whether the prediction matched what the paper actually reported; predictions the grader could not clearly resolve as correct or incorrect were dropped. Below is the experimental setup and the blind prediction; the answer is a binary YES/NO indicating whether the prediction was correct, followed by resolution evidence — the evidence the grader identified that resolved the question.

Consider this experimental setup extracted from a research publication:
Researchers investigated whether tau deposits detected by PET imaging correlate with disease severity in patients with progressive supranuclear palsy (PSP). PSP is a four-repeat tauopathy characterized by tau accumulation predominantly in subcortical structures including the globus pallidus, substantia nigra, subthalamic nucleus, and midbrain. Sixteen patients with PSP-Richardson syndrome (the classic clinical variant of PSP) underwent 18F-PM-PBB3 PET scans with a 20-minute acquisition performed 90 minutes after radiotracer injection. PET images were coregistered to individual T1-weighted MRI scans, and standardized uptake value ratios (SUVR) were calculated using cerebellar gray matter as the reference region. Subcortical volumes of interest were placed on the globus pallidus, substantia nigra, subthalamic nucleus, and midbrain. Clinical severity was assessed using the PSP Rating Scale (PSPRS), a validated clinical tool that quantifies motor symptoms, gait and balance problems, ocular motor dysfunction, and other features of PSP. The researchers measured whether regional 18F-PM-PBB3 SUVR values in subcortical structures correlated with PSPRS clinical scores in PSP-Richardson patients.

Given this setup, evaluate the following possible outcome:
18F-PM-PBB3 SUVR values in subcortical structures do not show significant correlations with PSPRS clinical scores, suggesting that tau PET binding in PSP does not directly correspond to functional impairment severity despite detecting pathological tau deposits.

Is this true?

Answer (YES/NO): NO